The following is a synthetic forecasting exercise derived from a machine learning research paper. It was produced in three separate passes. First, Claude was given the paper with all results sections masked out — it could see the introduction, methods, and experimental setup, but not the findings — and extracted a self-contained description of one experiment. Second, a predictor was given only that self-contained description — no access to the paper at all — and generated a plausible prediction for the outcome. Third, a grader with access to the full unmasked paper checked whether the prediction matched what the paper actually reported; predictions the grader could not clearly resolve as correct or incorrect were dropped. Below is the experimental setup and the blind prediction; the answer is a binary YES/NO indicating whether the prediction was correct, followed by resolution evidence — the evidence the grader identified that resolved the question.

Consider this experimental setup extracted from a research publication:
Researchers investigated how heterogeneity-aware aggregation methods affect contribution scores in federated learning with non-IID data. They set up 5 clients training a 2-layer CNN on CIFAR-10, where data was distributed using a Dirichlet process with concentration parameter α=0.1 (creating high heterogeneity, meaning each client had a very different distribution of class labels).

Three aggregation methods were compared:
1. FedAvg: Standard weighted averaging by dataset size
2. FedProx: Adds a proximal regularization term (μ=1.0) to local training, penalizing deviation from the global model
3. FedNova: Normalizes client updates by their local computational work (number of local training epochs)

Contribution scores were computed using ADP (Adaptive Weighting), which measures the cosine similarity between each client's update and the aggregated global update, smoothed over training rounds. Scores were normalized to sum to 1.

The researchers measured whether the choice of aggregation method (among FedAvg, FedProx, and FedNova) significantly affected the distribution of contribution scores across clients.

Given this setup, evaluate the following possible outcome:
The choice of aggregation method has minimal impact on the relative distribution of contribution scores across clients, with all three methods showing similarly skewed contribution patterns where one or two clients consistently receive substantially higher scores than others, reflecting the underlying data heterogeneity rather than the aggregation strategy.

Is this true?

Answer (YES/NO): NO